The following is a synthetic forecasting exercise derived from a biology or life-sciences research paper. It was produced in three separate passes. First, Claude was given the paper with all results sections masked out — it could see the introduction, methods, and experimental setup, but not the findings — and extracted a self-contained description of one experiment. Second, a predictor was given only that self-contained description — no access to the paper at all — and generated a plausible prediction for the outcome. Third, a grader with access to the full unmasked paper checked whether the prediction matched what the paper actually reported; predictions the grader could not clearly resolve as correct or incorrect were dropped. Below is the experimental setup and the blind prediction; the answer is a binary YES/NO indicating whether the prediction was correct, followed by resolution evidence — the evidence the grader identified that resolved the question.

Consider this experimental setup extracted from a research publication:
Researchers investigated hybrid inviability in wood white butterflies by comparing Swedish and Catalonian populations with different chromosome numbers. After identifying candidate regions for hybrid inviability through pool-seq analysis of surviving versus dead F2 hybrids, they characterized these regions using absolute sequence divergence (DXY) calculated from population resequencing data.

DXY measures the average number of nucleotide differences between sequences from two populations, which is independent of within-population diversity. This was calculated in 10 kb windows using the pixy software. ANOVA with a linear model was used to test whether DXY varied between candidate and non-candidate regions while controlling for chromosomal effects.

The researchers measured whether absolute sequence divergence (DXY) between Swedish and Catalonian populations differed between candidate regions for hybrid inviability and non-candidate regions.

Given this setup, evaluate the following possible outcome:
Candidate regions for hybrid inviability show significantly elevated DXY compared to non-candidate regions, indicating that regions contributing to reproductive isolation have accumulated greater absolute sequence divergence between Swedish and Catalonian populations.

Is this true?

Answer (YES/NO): NO